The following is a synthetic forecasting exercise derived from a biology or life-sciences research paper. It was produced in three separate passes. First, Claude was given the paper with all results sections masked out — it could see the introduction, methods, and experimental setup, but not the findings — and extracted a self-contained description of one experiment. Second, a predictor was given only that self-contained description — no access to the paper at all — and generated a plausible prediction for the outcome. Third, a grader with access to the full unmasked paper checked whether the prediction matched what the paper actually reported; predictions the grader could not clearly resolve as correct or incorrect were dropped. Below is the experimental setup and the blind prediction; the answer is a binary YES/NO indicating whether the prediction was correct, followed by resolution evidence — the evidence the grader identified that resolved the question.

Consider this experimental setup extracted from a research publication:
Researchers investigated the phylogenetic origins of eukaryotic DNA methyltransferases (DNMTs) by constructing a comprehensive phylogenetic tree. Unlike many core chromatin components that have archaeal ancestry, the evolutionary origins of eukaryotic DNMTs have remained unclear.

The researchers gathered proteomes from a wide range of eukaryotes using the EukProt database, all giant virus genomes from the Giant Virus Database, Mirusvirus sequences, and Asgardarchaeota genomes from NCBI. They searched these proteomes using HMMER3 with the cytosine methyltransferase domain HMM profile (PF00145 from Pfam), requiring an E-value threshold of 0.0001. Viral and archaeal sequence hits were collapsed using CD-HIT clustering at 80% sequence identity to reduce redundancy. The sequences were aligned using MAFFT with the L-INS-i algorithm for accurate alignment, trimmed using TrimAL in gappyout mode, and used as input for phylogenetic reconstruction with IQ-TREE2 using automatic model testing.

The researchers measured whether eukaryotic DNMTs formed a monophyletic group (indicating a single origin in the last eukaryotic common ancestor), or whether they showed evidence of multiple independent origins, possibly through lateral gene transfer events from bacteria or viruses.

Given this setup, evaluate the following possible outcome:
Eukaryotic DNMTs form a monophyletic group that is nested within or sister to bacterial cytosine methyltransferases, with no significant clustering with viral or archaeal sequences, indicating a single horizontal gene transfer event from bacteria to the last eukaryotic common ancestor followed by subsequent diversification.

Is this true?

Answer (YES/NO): NO